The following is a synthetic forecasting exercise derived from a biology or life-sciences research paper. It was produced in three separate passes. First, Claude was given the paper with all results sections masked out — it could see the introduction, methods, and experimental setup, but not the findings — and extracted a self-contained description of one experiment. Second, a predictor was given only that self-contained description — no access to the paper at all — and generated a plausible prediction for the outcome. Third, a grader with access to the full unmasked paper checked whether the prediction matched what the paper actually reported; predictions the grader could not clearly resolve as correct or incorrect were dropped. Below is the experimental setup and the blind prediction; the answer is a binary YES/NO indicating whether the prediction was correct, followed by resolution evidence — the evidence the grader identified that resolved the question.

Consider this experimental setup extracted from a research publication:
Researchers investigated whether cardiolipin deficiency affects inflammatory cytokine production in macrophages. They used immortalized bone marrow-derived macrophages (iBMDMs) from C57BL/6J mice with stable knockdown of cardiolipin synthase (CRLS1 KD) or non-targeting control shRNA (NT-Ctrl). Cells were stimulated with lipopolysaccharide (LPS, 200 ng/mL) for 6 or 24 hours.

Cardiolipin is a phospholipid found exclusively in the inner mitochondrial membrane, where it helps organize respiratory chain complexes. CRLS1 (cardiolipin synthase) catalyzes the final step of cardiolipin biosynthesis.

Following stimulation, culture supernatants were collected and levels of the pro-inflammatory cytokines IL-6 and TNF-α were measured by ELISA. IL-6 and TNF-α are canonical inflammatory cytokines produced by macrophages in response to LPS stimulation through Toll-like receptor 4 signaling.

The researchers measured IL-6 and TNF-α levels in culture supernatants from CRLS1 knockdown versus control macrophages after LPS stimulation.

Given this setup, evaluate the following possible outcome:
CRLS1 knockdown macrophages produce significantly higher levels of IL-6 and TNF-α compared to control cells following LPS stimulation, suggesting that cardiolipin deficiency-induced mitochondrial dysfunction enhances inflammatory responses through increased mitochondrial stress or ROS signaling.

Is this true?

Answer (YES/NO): NO